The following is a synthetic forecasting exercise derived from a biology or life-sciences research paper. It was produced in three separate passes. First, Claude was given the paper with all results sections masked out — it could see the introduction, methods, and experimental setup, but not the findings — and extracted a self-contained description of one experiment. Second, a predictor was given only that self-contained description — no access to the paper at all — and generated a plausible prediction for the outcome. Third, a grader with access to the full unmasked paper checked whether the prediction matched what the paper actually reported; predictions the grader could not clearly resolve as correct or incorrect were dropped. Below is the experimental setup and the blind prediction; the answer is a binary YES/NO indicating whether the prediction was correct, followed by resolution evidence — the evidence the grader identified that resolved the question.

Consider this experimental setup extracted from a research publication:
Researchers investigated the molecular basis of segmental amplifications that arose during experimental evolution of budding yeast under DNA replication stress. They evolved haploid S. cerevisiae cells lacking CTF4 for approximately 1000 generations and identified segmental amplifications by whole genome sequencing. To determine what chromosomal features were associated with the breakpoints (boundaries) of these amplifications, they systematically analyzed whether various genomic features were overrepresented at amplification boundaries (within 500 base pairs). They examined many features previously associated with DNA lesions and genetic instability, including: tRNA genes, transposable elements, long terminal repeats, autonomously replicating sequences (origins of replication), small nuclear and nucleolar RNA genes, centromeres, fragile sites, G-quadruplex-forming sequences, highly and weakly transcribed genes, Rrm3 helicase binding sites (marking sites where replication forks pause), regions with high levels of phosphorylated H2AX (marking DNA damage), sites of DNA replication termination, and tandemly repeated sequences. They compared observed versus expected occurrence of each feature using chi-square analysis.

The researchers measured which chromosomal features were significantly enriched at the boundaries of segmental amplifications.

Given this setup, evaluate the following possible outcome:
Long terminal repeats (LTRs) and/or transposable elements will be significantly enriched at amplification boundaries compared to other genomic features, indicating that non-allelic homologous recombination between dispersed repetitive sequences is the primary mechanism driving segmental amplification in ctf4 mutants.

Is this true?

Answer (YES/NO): YES